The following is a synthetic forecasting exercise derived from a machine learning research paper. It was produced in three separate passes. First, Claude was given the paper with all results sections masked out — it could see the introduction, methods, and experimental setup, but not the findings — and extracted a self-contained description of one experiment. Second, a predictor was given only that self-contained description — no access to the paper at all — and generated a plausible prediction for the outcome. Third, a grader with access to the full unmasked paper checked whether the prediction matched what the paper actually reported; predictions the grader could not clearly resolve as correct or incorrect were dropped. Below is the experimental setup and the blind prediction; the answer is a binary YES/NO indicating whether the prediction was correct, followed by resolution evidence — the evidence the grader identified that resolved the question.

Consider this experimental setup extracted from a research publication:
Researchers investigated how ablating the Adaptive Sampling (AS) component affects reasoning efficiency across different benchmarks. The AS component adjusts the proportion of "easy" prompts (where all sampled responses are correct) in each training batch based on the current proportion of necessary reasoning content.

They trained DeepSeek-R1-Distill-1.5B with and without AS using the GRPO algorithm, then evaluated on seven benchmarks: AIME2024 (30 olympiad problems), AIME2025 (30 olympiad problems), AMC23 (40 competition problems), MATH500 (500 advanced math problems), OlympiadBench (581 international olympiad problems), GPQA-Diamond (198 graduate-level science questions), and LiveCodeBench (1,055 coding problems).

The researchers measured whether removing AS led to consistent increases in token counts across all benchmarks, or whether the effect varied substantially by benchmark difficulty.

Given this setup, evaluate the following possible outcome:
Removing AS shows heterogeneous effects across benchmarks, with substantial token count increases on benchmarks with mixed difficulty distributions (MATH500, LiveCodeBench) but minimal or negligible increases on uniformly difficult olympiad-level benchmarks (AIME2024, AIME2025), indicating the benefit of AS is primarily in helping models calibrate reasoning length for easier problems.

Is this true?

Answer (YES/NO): NO